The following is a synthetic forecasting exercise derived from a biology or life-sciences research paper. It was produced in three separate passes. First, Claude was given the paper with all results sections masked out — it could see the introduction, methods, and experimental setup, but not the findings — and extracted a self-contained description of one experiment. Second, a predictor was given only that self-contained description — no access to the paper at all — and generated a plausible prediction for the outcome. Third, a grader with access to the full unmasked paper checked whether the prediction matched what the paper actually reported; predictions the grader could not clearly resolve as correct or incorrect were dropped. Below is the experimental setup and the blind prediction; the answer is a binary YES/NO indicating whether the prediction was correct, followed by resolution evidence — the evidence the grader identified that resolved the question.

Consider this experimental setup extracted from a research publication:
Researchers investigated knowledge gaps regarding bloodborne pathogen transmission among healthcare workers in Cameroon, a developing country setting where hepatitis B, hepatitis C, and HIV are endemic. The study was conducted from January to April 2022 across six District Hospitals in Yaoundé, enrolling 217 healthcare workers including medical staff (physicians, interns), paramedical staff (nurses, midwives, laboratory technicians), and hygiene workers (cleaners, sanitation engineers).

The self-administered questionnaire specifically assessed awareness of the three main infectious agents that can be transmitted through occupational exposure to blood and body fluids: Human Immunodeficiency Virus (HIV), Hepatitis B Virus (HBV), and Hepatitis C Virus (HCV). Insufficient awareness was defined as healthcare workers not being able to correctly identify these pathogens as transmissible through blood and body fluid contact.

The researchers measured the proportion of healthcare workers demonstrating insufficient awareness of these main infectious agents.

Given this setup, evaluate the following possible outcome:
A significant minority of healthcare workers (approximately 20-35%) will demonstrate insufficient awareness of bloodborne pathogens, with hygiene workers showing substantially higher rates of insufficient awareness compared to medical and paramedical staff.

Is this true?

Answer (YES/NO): NO